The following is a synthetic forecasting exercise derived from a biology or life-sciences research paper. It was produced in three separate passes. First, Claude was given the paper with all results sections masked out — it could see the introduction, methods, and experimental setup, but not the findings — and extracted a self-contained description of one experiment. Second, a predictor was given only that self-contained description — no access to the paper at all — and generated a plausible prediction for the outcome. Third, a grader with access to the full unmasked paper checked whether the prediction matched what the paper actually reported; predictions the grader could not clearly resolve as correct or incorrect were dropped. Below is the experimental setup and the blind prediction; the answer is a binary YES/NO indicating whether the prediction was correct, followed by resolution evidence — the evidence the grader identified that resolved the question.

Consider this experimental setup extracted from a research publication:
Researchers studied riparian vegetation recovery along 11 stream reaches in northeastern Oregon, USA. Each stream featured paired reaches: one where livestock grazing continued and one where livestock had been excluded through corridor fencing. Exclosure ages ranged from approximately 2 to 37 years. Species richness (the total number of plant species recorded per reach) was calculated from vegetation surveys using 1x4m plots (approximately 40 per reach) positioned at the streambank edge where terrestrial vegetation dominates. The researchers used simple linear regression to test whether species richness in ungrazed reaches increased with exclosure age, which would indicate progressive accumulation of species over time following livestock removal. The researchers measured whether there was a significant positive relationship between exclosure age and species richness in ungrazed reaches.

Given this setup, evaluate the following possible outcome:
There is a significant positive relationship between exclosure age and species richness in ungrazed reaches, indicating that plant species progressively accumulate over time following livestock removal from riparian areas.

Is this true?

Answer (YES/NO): NO